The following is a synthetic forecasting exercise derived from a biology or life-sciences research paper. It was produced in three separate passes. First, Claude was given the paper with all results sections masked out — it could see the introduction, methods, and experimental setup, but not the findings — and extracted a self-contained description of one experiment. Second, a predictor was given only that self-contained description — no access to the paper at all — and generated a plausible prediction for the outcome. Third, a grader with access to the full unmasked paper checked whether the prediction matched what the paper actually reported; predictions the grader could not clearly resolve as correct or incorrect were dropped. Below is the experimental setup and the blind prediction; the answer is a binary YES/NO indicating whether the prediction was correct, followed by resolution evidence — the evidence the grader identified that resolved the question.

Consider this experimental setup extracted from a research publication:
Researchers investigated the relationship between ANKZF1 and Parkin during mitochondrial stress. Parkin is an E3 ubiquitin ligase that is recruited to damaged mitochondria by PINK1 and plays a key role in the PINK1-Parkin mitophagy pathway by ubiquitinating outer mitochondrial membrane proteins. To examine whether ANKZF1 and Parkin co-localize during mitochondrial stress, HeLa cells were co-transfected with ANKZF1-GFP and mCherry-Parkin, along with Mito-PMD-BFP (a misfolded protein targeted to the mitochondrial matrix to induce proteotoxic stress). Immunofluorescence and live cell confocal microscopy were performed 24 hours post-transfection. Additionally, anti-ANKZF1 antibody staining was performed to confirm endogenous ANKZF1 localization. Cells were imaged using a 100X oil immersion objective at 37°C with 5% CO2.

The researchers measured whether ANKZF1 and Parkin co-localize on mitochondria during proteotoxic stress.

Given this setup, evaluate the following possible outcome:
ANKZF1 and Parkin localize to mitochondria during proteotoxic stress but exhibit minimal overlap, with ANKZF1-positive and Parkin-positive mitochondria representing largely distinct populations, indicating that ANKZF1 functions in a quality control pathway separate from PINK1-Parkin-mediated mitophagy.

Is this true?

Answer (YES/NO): NO